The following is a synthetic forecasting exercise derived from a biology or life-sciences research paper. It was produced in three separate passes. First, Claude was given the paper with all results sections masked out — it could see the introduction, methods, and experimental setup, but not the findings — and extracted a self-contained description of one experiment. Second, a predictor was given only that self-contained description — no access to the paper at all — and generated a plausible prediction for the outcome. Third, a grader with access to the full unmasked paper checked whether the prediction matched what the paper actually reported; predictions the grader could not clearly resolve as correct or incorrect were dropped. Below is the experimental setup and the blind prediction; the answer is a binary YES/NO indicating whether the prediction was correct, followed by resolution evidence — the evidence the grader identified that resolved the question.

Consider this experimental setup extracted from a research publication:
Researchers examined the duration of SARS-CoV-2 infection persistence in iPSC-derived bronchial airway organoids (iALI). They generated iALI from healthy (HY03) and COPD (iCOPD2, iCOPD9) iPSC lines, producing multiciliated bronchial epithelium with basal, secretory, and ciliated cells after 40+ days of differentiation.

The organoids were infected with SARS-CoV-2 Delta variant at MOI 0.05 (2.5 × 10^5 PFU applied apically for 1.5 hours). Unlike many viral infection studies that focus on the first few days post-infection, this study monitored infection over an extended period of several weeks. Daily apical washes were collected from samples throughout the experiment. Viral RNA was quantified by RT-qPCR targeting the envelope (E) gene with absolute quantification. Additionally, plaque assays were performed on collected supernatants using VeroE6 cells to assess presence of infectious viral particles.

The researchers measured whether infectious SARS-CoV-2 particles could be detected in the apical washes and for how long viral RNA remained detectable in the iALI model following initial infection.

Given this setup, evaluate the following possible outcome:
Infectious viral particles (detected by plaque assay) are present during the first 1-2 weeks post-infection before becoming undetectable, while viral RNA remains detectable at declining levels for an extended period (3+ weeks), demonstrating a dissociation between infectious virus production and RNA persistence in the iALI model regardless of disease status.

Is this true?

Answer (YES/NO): NO